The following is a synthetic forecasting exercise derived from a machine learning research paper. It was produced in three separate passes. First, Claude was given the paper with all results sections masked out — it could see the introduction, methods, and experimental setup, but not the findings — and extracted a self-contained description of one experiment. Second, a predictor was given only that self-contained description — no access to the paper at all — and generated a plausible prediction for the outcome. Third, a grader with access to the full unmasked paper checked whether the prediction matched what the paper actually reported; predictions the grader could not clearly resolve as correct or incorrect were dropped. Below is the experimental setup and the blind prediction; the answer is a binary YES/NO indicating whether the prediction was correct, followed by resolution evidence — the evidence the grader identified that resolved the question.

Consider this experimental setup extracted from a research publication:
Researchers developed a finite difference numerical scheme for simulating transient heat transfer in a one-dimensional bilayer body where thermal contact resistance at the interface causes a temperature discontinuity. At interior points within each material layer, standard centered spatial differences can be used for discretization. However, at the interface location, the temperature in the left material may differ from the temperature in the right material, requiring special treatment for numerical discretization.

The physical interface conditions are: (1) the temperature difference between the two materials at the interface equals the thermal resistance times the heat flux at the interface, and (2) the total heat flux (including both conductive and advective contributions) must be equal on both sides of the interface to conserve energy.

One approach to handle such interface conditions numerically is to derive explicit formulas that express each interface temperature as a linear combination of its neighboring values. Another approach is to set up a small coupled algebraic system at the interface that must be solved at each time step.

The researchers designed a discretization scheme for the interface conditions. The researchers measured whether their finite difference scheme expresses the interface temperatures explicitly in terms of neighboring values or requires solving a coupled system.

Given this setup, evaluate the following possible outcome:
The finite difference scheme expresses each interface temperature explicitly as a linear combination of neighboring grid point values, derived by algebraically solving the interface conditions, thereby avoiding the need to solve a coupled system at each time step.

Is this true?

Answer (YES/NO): YES